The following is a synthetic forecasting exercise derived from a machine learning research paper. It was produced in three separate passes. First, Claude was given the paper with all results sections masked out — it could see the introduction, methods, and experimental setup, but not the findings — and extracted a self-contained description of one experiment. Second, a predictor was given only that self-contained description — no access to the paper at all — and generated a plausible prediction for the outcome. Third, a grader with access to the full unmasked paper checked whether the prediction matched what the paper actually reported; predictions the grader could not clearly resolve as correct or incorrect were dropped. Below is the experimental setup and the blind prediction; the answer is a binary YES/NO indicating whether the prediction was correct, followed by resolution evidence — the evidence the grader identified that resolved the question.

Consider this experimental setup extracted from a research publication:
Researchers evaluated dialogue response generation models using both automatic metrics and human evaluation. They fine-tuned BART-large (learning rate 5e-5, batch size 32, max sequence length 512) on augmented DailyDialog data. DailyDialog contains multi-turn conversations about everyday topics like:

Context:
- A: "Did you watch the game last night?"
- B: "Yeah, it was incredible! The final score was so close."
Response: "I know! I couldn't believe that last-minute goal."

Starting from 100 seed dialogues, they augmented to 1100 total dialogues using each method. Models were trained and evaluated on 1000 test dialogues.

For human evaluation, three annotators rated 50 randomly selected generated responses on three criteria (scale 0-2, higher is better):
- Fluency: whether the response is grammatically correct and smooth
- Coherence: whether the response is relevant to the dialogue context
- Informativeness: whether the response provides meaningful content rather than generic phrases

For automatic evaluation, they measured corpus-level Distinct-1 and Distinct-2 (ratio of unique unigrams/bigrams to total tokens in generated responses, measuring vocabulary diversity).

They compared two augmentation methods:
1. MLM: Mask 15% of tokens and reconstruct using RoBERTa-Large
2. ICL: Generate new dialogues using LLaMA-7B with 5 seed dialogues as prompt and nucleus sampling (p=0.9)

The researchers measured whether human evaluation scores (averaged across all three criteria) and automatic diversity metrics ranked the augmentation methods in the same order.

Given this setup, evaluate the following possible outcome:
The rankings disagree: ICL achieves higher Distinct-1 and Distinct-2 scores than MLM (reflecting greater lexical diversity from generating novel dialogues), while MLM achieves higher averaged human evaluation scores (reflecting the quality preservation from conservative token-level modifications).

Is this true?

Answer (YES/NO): NO